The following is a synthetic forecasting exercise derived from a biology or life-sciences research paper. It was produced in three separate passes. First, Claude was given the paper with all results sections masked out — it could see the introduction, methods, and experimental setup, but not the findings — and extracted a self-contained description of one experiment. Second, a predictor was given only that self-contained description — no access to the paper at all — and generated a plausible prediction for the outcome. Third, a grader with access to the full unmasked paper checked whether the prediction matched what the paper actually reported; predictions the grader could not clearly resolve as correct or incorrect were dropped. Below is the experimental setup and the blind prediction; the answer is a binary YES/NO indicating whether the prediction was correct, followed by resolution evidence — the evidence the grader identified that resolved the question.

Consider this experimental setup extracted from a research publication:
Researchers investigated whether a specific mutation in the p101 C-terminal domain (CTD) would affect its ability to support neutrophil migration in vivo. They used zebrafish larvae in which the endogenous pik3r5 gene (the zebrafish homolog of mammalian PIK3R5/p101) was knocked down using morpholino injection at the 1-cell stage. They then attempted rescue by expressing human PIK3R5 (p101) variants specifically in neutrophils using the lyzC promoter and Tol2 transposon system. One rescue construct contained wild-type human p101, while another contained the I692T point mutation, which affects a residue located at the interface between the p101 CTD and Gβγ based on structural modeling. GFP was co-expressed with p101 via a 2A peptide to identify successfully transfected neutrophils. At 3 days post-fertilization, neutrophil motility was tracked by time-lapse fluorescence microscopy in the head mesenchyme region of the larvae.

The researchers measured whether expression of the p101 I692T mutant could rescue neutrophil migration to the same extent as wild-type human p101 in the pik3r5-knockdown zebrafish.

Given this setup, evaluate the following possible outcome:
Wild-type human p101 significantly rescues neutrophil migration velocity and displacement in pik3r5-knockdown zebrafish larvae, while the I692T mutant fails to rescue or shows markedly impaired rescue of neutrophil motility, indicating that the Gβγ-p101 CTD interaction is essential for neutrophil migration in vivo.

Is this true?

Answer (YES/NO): NO